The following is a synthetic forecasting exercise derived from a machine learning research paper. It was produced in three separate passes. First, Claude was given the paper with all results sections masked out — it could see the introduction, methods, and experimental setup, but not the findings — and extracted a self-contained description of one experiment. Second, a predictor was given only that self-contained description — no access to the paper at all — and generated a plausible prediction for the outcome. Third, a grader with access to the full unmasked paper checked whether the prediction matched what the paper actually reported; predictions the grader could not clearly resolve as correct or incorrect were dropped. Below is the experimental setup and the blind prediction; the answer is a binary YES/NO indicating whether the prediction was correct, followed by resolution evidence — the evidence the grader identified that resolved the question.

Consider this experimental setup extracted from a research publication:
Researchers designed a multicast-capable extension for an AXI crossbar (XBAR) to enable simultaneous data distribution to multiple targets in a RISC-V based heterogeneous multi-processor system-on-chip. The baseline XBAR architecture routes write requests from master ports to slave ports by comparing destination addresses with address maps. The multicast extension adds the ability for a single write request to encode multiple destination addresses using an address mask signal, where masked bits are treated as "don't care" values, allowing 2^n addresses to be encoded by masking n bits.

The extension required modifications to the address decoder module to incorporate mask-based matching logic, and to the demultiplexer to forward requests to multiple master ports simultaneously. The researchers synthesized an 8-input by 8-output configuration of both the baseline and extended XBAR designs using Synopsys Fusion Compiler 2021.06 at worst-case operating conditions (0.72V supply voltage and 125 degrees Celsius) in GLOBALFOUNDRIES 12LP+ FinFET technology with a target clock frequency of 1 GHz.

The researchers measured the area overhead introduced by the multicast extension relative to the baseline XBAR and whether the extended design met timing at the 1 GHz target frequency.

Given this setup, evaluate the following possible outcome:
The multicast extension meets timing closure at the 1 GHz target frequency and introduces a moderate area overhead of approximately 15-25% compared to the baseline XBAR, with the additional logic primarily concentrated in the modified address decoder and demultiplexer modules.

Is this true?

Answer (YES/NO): NO